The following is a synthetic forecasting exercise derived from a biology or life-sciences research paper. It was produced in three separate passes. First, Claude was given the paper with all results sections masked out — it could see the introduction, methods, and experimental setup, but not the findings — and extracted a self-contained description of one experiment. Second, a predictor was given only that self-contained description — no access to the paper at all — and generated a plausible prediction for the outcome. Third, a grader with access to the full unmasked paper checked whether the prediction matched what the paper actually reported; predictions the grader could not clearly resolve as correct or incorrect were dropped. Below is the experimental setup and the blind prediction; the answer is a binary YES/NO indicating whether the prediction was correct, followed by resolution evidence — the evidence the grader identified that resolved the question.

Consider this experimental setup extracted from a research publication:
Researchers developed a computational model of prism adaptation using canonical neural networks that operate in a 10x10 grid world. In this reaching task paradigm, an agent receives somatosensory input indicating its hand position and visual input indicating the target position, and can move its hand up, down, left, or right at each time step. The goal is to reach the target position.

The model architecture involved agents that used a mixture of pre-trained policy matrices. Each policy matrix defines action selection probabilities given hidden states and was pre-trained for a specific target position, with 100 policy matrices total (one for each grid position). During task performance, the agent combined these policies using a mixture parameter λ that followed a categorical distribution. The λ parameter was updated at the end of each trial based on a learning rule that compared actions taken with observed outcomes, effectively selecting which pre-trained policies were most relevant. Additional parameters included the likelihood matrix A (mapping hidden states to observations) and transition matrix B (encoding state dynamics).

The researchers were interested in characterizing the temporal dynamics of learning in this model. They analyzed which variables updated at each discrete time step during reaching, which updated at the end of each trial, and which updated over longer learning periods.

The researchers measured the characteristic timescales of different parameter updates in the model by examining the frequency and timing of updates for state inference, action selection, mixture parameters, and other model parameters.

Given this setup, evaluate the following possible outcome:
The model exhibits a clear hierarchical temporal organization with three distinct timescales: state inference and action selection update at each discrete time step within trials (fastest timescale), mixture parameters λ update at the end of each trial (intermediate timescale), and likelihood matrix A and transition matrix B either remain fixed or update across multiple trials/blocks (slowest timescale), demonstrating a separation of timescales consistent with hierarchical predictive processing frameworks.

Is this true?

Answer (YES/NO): YES